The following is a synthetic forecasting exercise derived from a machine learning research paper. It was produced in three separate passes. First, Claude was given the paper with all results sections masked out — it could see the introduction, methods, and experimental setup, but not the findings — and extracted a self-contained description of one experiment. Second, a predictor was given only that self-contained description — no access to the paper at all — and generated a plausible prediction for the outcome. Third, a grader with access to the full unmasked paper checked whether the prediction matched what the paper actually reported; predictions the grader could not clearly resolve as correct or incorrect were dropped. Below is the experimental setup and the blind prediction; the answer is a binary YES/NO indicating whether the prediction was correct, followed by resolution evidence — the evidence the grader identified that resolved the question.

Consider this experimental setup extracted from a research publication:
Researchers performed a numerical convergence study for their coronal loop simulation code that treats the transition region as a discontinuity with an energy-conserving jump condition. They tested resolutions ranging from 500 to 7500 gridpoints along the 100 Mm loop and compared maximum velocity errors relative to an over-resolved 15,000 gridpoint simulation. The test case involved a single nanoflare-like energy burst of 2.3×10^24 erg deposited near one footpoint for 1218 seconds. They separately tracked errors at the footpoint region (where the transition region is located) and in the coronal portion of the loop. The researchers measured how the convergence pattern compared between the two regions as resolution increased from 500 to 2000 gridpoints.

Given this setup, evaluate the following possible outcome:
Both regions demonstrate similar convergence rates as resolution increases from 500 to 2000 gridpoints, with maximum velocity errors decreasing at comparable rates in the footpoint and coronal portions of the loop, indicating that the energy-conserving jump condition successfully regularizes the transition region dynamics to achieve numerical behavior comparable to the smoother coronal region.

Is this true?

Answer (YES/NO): NO